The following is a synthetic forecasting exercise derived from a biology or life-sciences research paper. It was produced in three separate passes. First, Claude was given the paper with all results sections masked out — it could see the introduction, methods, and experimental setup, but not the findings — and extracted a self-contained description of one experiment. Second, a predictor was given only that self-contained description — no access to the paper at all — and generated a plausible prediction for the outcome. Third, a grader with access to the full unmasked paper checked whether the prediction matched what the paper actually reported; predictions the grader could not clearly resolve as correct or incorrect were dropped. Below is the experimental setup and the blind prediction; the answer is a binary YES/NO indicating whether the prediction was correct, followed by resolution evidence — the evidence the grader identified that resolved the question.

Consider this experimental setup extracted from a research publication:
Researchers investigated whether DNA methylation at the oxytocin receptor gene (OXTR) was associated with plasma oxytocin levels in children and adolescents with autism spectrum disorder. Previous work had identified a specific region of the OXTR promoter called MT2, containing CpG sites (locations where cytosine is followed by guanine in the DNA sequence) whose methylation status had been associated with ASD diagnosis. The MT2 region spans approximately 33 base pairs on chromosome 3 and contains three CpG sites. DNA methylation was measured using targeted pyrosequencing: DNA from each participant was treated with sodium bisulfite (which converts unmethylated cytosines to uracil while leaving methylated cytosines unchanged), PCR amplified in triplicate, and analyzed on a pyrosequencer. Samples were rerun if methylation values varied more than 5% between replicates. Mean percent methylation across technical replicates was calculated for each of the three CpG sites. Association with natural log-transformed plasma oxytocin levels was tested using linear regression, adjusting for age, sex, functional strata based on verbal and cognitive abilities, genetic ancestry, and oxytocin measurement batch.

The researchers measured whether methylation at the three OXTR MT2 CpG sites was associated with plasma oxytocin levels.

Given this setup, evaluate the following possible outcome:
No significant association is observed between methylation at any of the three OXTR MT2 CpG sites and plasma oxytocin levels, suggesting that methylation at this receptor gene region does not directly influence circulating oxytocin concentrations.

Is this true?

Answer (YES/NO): YES